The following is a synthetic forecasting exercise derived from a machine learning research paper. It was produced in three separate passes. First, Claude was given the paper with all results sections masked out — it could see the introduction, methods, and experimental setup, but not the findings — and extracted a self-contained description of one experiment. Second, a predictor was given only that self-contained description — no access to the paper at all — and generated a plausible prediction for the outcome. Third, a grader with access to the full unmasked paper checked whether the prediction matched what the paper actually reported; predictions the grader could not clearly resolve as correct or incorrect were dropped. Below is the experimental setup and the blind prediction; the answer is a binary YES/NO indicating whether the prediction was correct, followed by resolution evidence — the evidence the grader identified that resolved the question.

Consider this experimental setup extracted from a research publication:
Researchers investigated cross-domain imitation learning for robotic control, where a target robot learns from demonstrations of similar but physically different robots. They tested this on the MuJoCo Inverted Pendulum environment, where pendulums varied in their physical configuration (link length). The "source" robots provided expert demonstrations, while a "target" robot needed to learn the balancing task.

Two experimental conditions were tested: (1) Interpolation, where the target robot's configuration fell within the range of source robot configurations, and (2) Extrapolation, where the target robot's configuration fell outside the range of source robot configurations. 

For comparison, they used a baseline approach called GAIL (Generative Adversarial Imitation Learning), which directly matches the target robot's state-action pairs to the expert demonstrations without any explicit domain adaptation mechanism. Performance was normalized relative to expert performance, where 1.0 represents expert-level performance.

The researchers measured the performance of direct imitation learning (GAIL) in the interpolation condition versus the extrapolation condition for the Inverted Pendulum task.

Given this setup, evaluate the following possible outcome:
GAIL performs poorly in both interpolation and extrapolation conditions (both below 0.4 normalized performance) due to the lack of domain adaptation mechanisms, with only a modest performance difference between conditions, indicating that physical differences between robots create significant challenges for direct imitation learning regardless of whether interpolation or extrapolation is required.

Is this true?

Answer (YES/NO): NO